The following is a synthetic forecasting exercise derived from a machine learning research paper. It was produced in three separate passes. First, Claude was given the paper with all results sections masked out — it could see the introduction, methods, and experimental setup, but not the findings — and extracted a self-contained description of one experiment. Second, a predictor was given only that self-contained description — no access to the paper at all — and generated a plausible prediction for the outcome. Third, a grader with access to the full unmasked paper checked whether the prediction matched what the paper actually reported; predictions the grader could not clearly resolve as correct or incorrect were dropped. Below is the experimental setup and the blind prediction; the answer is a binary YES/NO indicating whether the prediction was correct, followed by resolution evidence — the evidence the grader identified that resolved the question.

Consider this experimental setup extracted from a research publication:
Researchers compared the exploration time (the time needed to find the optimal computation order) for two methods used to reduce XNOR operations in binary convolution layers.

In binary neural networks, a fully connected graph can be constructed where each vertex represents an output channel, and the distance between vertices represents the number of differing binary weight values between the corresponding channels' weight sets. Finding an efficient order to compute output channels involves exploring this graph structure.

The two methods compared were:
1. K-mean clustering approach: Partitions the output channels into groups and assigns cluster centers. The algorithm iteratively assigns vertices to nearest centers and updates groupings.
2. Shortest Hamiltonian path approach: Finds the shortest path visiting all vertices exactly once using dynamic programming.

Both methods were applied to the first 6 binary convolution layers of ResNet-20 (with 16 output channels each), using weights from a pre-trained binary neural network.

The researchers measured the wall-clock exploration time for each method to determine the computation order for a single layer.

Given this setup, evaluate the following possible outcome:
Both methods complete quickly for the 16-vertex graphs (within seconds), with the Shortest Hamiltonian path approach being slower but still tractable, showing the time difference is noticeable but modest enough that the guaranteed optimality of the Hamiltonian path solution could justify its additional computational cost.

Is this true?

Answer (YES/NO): NO